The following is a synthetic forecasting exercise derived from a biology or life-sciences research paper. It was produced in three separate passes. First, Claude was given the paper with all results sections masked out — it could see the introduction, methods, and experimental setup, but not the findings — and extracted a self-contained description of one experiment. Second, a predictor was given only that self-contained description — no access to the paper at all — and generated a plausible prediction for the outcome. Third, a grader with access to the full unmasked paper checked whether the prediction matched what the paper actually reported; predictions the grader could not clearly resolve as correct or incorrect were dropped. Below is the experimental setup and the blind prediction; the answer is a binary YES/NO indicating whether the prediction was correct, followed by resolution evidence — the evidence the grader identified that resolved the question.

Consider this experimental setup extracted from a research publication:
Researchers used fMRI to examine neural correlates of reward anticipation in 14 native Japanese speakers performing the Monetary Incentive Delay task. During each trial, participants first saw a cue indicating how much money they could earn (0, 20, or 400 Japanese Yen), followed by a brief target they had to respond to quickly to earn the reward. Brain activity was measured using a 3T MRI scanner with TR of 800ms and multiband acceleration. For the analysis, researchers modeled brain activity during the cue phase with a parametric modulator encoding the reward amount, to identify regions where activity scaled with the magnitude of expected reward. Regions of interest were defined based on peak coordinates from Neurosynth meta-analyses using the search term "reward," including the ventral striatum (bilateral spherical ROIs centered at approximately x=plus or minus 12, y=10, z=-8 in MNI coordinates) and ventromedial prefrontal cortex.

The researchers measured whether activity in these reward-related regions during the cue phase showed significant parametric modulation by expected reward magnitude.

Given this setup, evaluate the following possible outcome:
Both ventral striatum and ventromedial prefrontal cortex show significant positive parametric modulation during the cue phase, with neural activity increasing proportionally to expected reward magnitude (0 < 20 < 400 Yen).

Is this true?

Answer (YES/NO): NO